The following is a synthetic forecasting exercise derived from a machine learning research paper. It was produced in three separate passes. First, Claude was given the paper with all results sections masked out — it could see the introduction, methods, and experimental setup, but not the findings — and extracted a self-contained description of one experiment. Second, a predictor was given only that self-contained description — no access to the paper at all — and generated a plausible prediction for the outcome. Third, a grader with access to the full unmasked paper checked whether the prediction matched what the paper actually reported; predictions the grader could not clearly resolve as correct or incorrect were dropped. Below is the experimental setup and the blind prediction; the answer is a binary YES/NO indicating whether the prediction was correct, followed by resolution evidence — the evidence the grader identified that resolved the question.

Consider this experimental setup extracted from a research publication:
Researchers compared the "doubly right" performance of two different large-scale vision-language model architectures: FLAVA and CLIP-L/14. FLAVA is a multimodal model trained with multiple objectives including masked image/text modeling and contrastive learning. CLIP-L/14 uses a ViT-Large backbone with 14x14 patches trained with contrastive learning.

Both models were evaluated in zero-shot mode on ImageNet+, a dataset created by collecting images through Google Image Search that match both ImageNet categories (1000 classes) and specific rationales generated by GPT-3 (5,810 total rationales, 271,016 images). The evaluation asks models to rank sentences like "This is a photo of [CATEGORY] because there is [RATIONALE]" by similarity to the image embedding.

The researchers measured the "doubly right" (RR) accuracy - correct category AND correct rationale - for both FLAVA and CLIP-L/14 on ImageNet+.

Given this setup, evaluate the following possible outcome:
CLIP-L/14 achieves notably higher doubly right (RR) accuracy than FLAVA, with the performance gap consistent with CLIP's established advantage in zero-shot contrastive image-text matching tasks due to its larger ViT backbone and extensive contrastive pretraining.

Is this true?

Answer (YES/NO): YES